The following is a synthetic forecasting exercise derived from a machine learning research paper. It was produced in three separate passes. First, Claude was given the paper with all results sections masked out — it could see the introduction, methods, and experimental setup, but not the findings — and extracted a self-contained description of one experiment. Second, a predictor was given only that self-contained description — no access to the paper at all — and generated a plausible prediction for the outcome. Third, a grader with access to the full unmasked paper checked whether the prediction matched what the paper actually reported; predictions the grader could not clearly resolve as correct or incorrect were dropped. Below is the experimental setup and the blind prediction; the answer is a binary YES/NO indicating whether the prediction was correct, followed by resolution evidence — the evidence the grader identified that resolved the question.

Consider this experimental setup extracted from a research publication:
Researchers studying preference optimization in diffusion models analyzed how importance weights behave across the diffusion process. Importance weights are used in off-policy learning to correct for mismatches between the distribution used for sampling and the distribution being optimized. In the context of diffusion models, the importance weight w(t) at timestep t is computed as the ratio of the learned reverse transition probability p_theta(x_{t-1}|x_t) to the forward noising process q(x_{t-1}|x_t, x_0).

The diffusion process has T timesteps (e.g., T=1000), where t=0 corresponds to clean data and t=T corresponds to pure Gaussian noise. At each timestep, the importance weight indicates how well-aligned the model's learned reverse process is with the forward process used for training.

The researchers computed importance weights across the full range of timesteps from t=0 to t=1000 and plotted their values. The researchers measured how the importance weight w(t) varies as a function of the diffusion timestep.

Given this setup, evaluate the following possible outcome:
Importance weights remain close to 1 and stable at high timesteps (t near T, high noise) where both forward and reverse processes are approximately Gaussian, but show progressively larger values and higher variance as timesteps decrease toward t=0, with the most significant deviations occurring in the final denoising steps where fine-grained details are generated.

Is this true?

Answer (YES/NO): NO